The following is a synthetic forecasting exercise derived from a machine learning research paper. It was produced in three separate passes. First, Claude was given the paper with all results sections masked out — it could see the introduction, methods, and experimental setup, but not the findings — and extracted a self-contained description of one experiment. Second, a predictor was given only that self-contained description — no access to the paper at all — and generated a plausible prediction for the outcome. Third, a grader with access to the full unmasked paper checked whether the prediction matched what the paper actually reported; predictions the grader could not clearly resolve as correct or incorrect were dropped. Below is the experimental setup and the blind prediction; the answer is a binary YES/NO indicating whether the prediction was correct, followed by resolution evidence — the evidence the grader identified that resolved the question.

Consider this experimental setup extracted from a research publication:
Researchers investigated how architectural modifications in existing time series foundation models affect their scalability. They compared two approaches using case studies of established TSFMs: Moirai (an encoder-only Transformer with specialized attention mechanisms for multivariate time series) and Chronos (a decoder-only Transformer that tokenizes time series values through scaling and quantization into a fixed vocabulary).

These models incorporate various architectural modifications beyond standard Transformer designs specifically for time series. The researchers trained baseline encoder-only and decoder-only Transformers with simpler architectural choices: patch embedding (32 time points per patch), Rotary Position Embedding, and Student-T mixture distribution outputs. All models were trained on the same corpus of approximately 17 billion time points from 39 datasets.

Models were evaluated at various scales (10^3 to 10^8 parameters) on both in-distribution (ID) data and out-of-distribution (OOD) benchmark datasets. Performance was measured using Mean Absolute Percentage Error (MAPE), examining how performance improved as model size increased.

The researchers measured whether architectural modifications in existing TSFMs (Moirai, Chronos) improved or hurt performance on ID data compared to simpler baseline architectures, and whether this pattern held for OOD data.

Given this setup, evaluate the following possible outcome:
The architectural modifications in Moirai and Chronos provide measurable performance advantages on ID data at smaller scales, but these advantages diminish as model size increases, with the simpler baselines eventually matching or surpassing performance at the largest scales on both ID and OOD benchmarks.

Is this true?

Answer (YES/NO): NO